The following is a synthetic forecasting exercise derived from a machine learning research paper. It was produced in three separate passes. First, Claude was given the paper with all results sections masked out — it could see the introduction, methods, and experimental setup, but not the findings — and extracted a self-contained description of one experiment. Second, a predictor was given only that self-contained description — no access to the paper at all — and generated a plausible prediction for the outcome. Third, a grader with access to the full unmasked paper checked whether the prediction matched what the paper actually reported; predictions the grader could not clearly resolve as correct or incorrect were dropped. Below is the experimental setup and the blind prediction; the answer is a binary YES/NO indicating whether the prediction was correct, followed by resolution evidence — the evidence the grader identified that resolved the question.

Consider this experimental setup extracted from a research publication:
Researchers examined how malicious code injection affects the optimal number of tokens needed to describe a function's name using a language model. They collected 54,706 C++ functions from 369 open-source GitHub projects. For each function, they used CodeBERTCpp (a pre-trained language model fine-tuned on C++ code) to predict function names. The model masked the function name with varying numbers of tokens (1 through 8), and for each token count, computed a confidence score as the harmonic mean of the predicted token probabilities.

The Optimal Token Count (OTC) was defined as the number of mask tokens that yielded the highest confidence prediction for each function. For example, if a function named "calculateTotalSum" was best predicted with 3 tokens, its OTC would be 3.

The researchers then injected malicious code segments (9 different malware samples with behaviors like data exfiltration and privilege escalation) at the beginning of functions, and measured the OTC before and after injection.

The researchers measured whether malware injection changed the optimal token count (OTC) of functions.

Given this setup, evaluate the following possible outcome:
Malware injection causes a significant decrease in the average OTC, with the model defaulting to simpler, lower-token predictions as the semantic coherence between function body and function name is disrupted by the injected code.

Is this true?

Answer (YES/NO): YES